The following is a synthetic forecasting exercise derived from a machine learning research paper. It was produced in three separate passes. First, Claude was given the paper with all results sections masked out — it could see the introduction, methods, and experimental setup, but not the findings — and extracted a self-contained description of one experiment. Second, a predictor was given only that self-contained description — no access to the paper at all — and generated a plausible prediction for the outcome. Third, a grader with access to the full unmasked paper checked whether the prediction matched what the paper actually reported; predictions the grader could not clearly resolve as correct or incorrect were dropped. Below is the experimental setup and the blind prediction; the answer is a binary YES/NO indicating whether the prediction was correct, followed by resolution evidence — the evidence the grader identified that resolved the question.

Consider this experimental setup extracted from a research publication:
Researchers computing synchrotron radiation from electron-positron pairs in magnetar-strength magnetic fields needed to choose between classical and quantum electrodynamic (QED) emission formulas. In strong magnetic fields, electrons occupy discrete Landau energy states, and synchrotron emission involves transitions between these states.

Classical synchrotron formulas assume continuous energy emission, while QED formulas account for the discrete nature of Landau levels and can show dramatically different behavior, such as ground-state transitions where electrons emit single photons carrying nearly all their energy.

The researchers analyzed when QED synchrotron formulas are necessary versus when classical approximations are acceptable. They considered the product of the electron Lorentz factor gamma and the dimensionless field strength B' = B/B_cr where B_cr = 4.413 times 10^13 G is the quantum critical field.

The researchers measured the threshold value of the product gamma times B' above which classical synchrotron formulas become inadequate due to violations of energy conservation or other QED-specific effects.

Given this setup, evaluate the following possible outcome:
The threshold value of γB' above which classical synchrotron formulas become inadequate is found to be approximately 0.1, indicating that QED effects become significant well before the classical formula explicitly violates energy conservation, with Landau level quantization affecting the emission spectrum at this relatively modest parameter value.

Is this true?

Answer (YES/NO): NO